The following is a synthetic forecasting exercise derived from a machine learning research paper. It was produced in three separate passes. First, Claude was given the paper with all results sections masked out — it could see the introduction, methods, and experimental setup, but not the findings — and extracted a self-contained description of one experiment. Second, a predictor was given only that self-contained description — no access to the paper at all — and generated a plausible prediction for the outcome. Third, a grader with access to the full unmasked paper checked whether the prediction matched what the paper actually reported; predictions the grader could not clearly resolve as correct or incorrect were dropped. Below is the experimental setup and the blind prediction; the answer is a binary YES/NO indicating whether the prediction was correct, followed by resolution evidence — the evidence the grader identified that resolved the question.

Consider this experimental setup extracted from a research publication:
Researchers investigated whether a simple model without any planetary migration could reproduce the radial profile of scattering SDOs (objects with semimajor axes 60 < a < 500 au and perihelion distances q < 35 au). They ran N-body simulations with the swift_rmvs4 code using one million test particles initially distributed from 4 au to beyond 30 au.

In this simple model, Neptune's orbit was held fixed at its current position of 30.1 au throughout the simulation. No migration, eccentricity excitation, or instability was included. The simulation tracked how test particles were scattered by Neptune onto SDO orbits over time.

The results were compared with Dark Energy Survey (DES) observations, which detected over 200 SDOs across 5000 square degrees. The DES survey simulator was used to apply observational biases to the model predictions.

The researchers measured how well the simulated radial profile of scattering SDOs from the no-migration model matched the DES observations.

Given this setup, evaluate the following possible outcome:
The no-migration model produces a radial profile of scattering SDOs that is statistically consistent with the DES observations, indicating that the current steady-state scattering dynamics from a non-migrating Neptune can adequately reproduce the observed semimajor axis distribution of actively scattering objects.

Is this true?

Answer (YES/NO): YES